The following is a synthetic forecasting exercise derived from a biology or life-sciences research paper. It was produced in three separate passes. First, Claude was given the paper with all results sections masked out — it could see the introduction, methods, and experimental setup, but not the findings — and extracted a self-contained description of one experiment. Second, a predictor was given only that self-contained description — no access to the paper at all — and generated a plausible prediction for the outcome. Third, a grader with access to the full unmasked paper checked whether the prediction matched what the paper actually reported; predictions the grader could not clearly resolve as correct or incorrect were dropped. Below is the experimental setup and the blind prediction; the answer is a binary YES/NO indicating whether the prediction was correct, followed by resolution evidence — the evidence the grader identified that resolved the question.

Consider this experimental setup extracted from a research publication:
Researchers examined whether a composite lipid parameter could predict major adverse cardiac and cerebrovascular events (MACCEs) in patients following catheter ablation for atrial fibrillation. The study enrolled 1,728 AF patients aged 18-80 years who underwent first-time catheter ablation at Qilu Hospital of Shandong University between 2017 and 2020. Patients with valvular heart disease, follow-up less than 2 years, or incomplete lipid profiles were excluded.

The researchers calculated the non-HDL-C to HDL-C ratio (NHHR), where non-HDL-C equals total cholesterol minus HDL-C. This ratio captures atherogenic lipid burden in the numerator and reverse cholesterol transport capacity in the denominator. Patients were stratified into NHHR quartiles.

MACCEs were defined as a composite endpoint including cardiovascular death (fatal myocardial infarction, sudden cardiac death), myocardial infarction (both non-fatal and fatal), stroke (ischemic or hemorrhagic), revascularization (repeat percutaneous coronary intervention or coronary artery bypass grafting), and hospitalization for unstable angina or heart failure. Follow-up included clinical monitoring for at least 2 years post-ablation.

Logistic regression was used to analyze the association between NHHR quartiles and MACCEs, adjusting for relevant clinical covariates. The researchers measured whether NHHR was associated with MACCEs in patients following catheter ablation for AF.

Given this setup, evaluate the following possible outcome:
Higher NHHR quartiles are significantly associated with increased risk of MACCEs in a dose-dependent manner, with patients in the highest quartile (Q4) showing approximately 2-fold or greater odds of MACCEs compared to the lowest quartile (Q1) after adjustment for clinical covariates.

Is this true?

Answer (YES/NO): NO